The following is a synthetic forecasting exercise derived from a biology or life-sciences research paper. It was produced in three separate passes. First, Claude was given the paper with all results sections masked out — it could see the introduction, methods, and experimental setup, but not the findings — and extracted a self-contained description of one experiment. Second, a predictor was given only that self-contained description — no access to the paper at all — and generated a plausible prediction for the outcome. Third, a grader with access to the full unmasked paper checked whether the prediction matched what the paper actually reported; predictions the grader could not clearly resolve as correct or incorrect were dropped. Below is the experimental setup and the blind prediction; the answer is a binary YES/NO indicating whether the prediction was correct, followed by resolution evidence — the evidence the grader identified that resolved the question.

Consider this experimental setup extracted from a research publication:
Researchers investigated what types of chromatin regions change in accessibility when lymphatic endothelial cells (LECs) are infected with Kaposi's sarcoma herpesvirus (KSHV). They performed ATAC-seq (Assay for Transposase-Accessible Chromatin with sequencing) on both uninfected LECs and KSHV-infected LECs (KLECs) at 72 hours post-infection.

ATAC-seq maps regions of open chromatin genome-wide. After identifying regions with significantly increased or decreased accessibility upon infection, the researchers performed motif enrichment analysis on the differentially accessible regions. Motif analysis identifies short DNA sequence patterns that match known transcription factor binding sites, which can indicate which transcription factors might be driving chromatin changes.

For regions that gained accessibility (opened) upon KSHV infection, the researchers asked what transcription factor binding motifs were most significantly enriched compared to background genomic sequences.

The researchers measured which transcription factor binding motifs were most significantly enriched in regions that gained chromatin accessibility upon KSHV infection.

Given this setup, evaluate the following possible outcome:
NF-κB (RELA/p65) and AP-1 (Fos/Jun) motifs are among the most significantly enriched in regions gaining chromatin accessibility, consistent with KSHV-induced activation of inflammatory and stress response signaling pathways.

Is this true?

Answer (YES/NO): NO